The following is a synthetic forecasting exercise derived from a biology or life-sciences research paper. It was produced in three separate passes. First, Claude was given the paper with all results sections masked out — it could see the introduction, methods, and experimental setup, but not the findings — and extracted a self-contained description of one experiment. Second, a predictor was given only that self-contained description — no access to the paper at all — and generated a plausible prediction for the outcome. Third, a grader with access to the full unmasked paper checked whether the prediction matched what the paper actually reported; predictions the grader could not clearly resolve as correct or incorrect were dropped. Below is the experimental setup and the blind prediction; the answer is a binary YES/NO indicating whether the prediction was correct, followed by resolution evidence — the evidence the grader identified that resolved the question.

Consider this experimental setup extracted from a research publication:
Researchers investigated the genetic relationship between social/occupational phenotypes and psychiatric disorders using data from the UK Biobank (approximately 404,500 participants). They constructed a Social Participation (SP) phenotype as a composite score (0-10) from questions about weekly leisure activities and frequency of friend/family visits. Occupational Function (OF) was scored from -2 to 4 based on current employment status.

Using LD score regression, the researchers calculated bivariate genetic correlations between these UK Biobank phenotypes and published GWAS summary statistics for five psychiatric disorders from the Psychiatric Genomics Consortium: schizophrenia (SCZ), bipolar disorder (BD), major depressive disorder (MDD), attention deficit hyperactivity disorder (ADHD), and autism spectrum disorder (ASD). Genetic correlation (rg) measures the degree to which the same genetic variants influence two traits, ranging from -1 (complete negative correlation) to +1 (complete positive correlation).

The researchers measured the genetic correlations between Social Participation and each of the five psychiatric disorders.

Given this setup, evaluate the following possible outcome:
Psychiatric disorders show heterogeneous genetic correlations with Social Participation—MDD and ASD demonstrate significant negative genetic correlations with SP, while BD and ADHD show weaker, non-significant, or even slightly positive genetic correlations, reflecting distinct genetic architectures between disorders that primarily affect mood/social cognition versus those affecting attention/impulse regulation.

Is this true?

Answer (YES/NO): NO